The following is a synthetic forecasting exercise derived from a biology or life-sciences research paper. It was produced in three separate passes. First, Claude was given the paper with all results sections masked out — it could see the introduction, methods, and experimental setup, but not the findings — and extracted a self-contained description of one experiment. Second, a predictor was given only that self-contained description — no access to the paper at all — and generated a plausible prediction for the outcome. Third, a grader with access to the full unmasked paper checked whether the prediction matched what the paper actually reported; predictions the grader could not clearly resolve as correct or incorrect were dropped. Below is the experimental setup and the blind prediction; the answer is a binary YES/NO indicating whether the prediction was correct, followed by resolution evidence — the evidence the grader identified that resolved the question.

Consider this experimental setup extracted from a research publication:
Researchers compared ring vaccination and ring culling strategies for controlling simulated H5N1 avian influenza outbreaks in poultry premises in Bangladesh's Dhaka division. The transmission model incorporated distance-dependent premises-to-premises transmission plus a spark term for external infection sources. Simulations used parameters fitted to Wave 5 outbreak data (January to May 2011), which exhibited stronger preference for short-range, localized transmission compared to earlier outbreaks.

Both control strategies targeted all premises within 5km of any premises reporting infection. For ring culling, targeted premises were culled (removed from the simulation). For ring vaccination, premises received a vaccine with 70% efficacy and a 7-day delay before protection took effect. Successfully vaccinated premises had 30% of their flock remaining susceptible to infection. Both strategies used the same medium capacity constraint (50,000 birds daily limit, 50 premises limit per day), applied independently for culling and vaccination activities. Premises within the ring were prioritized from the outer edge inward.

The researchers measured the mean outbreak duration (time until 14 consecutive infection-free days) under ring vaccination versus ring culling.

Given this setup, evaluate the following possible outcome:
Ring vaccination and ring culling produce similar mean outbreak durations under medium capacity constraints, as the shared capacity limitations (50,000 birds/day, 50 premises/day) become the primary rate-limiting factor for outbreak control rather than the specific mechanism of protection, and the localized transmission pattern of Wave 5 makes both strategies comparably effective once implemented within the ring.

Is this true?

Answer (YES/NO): NO